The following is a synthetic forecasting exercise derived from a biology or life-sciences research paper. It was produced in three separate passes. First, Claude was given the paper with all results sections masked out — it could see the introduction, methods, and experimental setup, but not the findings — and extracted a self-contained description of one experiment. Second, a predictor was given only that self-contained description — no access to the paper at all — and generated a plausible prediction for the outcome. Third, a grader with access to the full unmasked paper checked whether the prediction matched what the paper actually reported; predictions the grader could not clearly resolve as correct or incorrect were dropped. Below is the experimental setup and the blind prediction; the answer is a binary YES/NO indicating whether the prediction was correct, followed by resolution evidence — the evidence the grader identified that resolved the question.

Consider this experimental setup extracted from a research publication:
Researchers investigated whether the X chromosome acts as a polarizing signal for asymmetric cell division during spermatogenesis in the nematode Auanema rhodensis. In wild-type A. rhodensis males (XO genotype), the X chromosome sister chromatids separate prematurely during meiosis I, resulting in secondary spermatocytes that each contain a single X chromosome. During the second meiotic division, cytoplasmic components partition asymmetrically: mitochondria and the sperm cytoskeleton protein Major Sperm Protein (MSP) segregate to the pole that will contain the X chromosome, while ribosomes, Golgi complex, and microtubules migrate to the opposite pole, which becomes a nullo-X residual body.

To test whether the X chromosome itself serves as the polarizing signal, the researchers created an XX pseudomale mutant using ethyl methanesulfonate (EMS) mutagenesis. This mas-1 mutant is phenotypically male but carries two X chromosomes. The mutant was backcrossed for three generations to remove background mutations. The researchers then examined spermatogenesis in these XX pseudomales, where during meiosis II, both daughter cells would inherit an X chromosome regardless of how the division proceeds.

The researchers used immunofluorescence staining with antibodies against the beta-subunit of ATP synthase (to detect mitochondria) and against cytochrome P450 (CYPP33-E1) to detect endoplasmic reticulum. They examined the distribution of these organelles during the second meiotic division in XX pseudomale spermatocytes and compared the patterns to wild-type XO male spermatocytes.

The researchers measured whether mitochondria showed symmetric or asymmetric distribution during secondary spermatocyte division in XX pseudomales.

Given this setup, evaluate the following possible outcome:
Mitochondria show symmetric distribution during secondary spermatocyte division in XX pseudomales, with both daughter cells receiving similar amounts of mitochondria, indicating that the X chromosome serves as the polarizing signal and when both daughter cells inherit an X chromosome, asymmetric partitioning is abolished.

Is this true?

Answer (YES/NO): NO